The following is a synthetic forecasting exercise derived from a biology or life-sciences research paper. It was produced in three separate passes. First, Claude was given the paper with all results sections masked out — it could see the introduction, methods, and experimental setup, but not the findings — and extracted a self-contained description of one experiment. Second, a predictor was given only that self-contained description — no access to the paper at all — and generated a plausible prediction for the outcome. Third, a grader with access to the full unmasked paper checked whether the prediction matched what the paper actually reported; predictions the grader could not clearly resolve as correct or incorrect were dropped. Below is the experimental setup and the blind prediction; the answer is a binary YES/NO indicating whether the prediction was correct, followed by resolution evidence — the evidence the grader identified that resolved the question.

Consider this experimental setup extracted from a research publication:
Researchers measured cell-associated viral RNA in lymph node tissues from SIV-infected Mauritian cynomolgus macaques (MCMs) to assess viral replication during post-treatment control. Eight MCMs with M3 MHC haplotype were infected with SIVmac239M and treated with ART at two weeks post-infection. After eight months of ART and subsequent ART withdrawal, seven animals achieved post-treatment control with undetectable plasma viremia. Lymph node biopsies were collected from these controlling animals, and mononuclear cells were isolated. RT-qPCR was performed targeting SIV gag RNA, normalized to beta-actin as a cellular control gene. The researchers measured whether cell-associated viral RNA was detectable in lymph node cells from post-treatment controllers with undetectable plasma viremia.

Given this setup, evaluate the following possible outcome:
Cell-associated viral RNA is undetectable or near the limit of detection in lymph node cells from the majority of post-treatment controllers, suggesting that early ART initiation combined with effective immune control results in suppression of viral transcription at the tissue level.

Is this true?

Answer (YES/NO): NO